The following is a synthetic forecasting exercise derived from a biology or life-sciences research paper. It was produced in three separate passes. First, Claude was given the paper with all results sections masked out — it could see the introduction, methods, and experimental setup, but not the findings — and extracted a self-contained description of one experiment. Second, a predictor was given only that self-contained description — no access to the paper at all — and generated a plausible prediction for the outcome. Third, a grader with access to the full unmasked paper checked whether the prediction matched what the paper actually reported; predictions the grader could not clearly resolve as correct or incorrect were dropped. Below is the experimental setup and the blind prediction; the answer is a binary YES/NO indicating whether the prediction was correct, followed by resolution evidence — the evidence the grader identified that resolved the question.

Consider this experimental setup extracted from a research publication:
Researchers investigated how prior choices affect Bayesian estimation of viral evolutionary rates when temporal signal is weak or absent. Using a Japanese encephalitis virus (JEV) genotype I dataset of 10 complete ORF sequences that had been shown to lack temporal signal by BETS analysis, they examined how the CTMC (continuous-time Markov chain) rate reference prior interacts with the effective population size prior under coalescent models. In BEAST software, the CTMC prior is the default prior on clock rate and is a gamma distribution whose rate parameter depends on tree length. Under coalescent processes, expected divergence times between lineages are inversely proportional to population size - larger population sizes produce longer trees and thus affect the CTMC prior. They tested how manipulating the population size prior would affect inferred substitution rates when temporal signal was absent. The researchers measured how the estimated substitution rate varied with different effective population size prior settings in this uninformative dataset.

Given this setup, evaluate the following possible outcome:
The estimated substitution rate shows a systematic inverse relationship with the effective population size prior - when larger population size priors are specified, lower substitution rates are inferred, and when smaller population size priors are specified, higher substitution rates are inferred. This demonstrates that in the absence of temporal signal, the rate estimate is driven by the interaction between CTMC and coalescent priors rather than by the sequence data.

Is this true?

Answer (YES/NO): YES